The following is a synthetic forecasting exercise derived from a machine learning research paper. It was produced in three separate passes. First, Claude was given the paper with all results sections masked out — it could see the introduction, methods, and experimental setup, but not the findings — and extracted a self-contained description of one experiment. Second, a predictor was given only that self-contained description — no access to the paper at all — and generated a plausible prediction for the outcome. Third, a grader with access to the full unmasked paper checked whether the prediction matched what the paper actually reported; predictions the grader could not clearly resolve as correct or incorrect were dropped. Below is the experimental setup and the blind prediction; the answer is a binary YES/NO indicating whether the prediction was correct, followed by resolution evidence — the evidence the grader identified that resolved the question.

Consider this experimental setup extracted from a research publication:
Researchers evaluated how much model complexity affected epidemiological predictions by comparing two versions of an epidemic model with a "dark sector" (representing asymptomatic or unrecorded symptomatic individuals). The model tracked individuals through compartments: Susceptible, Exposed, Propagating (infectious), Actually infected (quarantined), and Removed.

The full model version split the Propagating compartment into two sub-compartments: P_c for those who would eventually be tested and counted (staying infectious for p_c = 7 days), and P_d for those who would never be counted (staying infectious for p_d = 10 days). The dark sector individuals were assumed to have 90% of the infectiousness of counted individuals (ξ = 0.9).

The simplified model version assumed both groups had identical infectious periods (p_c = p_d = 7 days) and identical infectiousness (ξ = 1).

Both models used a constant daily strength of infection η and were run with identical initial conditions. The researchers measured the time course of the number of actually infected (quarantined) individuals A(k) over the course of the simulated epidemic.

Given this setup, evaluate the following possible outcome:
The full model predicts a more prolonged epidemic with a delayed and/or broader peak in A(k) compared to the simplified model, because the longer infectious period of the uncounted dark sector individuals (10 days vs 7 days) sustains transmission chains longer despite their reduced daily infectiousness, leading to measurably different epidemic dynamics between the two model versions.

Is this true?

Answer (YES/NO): NO